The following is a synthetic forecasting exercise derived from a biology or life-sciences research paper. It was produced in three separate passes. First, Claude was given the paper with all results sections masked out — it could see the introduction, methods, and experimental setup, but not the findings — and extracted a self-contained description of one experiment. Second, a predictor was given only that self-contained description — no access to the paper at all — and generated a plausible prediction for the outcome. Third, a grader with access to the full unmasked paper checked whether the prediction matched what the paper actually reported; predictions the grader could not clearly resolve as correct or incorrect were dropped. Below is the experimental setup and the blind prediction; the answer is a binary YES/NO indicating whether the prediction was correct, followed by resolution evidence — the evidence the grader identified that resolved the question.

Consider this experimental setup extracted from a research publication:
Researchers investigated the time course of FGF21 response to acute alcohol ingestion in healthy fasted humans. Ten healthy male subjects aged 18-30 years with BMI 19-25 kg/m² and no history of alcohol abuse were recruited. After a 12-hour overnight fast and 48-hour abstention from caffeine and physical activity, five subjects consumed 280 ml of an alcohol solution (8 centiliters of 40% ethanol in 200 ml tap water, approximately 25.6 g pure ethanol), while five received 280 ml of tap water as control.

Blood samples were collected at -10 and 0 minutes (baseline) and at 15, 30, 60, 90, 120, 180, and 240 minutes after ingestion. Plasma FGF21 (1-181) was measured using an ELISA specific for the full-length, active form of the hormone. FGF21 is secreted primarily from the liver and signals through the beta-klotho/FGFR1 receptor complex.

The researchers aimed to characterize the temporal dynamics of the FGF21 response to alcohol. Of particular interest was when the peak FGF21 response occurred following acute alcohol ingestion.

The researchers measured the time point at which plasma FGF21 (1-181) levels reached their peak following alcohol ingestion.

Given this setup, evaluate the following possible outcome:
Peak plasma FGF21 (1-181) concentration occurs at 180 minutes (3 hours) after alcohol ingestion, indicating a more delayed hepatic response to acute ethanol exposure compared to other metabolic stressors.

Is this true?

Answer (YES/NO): NO